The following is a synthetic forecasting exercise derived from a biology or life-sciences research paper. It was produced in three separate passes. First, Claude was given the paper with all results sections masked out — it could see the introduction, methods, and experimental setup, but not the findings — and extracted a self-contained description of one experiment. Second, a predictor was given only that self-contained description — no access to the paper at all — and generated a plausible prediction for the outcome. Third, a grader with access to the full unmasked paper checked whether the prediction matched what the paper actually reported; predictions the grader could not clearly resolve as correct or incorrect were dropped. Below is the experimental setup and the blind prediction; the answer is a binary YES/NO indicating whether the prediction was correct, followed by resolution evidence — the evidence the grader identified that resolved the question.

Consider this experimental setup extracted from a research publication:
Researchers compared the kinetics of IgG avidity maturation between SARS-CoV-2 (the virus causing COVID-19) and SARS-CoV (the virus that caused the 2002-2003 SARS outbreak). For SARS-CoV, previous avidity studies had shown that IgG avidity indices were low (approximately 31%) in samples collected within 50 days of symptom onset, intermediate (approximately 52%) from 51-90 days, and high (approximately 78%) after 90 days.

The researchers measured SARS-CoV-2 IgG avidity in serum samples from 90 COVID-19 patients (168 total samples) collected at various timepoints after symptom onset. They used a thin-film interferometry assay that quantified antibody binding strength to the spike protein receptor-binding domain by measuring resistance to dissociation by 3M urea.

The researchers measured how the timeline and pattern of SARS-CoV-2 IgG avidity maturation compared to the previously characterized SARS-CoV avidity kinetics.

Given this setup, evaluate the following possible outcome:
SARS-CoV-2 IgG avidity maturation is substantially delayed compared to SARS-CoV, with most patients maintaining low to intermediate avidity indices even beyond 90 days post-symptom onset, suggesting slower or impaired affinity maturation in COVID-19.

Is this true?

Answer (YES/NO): NO